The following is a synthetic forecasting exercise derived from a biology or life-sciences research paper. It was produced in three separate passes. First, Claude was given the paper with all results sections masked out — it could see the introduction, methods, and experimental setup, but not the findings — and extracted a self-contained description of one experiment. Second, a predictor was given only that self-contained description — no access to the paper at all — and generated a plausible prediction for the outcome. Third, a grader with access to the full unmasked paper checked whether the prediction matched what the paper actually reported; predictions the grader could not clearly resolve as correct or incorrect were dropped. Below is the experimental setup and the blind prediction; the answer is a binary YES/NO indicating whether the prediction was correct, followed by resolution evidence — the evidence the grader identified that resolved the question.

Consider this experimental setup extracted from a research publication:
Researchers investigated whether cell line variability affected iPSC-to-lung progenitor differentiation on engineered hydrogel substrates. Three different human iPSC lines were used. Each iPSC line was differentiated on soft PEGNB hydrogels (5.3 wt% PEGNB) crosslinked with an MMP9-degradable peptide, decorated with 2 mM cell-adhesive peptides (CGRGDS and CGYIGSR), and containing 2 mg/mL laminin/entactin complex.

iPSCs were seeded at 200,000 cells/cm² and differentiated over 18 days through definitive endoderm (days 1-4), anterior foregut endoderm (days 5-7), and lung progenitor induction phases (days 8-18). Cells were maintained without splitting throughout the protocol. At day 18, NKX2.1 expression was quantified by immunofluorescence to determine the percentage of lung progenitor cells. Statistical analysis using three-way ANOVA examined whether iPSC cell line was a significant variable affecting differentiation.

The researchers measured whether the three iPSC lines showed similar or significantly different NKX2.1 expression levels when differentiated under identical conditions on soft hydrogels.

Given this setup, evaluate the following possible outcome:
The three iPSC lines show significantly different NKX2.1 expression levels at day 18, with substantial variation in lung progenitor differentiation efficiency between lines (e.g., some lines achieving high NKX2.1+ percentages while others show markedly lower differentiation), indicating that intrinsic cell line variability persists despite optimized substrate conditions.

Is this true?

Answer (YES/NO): YES